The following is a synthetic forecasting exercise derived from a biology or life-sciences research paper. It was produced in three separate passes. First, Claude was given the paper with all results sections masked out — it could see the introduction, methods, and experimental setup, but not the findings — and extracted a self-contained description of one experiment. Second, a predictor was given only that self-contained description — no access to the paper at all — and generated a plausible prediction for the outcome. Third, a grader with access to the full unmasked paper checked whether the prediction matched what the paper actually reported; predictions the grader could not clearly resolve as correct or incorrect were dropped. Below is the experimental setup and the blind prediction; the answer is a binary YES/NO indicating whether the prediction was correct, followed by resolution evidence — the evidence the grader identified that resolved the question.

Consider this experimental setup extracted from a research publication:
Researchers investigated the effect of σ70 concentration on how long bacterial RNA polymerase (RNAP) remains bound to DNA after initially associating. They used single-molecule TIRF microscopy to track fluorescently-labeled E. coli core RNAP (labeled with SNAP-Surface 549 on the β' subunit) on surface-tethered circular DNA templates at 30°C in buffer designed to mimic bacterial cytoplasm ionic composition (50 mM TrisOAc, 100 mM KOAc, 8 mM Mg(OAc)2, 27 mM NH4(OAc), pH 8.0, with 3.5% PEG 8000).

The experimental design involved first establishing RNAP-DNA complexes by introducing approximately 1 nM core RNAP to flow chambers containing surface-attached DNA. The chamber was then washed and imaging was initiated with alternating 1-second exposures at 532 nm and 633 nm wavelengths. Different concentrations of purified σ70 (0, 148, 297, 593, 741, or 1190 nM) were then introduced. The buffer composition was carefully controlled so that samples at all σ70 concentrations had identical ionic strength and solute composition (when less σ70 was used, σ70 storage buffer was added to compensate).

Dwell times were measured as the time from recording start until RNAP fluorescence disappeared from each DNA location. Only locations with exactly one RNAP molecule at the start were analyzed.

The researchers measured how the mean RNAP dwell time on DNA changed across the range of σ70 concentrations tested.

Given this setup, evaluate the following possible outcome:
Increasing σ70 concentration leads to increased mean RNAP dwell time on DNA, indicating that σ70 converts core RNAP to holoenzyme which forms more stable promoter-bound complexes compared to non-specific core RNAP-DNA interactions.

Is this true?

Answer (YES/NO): NO